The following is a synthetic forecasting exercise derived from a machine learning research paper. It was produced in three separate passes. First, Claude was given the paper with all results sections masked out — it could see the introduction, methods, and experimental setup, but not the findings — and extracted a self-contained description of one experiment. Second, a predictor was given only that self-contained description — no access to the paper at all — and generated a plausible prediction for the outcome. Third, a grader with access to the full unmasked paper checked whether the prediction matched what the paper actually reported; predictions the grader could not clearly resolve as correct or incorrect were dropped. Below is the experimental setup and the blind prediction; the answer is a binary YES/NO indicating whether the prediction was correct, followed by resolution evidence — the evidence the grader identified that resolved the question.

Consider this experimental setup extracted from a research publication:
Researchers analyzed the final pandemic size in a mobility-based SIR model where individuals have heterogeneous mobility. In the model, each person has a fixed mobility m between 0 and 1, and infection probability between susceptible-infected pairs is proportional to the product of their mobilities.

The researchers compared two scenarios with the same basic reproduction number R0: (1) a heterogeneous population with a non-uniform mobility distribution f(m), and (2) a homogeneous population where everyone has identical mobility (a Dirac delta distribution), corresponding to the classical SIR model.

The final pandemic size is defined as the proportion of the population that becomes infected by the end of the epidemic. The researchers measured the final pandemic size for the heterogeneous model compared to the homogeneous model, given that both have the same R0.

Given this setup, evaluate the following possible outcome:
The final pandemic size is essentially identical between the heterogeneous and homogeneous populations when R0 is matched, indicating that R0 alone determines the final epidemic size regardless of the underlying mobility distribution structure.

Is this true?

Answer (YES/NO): NO